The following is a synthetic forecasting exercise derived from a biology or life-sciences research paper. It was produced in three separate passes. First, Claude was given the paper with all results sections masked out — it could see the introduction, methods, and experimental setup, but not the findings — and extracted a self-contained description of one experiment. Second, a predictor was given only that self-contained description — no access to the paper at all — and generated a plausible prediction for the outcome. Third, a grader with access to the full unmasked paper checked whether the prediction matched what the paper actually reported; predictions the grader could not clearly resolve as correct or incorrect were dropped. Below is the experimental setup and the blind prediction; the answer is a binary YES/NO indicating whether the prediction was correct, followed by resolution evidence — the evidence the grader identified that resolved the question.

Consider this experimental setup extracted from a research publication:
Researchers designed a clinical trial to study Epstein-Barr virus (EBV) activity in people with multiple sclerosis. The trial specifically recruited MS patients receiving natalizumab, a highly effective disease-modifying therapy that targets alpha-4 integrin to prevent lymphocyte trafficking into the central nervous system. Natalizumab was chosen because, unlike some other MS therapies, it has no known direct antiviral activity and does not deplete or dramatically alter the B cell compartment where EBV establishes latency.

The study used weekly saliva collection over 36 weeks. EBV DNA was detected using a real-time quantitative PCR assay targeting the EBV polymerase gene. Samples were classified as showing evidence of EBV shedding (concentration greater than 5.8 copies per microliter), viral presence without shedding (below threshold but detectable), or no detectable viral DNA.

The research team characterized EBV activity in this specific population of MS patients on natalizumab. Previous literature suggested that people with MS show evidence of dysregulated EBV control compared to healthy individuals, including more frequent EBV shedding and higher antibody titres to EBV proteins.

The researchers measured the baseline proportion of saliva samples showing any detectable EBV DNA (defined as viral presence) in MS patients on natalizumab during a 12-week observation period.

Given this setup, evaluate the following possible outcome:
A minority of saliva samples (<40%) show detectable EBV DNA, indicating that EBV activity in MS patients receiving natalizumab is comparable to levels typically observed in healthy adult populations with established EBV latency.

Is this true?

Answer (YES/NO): NO